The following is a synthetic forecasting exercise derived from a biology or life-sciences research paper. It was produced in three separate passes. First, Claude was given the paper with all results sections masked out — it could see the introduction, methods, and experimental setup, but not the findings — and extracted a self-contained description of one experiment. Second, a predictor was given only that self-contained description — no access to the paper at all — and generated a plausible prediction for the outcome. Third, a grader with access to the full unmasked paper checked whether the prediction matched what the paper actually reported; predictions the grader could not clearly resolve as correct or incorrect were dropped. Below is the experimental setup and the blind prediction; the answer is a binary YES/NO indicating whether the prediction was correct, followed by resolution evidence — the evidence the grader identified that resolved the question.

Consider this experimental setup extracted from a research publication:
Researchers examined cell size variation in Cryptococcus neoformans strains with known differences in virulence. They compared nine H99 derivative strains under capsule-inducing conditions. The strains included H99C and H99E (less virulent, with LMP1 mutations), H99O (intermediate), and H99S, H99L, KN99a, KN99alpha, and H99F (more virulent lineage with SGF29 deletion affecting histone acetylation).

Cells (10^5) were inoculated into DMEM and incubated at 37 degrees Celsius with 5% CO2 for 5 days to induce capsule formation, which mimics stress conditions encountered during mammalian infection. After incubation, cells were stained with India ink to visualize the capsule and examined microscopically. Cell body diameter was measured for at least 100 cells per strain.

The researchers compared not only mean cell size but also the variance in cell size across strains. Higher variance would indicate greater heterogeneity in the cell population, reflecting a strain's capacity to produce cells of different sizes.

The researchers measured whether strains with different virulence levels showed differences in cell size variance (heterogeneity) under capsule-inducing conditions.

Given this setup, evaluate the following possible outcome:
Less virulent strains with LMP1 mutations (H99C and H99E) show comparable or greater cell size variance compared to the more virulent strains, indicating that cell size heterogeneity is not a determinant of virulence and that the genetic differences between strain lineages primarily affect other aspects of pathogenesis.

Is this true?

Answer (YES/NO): NO